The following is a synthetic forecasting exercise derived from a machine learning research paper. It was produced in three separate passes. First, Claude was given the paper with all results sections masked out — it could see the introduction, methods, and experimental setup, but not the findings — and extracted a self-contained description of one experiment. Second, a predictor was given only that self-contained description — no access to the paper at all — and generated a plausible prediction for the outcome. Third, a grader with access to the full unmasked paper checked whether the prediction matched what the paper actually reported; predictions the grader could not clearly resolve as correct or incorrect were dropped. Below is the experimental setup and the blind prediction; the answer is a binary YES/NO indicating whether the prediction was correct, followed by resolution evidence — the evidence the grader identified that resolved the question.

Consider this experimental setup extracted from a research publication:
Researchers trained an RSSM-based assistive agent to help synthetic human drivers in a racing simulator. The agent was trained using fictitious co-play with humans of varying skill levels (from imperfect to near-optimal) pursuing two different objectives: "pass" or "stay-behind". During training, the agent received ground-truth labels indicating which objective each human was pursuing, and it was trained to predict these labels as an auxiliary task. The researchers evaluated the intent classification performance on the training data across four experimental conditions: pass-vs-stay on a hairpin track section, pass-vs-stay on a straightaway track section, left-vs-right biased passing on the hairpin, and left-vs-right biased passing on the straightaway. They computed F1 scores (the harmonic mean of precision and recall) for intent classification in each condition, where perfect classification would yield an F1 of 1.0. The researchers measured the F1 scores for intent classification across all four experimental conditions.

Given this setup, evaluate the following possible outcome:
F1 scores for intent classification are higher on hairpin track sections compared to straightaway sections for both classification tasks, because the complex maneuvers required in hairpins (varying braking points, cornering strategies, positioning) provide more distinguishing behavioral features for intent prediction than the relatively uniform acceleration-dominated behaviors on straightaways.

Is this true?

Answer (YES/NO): NO